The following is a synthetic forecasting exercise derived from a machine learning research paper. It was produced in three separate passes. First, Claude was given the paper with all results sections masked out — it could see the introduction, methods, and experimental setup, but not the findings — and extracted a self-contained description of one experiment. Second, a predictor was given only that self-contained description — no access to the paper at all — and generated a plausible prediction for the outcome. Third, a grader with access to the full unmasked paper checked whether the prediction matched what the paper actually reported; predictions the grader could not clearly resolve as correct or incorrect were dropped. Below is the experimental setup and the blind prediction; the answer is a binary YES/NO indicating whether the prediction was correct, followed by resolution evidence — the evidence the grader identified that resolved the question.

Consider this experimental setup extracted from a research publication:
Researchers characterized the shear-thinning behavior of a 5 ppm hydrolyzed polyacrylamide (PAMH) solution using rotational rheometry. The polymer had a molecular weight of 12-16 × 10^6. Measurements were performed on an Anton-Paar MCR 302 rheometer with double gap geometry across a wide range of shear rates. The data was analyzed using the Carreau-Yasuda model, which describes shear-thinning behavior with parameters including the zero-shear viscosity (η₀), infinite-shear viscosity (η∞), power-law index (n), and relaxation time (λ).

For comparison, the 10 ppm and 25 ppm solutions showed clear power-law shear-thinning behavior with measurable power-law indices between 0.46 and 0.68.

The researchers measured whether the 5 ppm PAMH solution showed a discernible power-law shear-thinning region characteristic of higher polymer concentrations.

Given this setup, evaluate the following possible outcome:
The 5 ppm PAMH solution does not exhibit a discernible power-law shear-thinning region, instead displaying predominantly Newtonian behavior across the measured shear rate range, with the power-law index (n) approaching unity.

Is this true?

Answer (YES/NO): YES